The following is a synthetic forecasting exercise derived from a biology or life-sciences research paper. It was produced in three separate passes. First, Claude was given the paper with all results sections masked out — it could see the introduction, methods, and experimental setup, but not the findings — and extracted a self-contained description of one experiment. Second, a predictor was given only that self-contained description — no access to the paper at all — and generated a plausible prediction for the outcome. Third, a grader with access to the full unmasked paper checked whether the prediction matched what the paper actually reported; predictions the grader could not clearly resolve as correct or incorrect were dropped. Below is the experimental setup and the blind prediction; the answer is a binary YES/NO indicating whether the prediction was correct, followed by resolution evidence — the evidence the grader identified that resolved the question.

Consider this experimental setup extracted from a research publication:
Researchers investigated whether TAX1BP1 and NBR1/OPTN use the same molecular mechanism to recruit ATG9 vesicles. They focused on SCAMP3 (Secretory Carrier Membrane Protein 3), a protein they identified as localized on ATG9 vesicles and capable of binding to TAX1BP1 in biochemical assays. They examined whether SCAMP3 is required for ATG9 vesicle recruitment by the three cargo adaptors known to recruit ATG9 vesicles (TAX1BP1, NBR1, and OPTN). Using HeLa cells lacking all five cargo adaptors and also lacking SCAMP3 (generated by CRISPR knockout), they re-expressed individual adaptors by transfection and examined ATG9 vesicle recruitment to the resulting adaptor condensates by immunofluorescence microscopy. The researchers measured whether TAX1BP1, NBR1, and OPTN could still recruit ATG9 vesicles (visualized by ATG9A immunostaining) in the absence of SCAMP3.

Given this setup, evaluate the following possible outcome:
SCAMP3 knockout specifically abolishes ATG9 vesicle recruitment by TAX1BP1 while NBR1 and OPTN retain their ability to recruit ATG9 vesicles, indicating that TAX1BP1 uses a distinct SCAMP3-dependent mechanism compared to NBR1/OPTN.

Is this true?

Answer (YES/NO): NO